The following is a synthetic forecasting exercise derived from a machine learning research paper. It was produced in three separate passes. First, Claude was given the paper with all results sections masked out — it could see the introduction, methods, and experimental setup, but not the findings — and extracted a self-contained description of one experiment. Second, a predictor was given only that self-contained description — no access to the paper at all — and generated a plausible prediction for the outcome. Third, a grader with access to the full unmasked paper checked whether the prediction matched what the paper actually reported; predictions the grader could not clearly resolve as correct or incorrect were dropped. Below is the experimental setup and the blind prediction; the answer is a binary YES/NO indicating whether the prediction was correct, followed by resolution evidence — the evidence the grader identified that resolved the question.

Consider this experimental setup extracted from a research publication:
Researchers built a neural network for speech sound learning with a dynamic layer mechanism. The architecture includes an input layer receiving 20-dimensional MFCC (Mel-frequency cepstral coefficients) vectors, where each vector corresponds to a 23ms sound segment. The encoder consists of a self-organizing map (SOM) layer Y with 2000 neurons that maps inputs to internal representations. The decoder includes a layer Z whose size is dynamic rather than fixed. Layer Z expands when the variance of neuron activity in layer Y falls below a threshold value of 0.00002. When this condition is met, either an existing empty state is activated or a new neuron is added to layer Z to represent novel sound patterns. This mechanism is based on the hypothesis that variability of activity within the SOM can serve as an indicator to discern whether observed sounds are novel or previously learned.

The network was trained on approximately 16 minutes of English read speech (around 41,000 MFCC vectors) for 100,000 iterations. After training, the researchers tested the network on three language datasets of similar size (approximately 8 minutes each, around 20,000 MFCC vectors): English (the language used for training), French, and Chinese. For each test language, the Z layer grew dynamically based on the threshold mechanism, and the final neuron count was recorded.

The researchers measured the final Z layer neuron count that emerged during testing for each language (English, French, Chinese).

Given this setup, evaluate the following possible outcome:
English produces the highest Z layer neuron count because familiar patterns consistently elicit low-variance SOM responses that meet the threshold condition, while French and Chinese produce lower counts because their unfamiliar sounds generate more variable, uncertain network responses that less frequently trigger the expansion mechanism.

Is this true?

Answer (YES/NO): YES